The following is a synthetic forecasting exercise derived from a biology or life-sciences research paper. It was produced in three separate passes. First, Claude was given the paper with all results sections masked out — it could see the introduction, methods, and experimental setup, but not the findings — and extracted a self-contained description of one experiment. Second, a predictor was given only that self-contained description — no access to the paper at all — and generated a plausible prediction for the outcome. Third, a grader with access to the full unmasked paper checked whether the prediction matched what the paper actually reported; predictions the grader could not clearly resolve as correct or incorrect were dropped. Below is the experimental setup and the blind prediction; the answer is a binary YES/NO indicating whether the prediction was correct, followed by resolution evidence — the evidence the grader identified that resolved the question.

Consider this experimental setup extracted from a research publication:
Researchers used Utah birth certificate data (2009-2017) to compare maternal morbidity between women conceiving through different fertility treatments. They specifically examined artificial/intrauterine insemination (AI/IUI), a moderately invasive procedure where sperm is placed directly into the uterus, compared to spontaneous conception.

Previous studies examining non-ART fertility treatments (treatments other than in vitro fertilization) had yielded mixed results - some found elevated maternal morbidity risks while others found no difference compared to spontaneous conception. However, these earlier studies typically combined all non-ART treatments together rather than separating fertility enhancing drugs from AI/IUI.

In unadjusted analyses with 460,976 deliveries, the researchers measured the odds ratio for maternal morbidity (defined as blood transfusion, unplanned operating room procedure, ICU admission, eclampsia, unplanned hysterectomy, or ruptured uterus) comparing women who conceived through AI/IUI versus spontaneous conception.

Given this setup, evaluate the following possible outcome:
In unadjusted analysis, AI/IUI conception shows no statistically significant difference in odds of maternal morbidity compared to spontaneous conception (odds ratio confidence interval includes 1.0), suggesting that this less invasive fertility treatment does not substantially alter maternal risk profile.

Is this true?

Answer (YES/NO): NO